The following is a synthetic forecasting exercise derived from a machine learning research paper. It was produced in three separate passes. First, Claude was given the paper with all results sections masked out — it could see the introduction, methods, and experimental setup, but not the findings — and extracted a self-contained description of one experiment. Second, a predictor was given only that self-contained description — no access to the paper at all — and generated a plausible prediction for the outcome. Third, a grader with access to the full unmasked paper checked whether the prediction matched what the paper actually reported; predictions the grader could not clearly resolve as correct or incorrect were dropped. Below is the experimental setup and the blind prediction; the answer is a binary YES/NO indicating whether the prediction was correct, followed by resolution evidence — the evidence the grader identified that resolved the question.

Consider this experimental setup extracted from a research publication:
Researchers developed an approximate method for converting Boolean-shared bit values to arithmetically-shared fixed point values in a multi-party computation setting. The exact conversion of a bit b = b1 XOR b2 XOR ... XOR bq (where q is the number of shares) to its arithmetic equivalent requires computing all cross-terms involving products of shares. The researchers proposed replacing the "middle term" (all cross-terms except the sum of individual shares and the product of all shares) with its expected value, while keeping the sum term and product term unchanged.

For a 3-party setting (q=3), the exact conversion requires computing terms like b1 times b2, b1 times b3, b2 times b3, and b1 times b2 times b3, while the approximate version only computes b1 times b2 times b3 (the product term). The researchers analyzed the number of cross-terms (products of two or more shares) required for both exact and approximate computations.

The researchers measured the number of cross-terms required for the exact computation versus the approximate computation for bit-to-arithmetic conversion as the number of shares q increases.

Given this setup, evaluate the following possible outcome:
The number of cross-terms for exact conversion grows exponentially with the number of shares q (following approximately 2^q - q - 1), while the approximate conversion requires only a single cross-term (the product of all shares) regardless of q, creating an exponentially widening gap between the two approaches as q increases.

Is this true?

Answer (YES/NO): YES